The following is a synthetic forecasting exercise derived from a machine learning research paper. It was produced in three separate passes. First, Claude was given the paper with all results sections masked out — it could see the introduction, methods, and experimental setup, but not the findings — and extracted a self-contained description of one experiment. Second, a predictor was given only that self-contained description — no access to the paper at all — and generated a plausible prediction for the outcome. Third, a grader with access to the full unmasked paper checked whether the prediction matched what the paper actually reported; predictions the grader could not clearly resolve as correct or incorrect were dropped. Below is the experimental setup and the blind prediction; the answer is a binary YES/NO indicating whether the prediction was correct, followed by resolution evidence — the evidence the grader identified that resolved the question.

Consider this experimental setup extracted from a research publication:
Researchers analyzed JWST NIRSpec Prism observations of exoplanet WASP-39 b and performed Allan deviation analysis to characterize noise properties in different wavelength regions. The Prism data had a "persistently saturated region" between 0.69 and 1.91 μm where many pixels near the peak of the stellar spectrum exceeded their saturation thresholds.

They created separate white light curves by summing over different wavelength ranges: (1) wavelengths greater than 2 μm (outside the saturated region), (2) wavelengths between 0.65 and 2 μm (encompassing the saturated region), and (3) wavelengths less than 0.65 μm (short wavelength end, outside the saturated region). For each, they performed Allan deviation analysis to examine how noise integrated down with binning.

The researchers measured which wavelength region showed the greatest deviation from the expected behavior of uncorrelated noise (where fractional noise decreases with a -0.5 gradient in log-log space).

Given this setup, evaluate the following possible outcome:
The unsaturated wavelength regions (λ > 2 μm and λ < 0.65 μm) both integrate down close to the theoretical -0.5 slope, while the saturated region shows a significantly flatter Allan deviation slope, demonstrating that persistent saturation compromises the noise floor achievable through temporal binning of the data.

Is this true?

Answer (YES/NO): NO